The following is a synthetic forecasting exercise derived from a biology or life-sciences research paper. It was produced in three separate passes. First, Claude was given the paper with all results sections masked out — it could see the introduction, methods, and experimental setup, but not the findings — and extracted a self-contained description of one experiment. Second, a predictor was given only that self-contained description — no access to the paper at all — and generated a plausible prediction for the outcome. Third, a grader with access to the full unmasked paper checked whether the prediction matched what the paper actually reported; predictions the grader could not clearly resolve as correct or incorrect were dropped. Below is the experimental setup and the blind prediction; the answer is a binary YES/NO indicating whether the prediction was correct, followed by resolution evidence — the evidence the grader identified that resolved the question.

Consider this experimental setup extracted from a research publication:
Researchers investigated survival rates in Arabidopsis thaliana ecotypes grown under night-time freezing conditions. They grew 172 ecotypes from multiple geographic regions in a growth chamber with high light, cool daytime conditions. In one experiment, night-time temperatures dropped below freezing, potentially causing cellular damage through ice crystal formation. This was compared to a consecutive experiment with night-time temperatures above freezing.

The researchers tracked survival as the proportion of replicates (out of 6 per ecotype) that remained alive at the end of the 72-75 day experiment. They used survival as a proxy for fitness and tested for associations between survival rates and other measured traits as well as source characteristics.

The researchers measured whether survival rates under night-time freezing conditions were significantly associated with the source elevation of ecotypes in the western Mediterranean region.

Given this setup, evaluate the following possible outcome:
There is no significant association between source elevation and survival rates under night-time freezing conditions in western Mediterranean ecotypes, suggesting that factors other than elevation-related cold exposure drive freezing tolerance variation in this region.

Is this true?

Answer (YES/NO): YES